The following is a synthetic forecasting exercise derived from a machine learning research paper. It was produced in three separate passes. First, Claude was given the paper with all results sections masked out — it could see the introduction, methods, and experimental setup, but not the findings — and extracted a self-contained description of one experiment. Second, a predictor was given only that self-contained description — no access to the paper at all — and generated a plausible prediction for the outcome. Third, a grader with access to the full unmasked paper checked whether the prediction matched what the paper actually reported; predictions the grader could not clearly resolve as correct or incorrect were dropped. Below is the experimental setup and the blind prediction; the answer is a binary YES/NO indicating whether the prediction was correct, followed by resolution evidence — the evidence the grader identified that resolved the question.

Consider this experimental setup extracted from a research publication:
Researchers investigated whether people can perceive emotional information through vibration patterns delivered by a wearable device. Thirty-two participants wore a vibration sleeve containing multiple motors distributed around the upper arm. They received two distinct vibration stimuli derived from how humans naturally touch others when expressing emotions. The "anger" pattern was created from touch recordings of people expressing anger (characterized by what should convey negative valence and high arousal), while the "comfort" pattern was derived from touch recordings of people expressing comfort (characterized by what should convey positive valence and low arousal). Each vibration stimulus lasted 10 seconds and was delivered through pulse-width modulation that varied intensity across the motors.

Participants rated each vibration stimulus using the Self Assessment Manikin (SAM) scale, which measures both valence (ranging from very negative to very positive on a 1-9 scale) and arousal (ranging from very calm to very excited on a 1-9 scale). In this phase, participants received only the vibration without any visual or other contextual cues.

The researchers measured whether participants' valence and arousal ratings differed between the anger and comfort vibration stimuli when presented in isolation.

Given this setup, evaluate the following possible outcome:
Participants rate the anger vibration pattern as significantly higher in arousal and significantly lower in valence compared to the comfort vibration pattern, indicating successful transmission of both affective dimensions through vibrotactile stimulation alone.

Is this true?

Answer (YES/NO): YES